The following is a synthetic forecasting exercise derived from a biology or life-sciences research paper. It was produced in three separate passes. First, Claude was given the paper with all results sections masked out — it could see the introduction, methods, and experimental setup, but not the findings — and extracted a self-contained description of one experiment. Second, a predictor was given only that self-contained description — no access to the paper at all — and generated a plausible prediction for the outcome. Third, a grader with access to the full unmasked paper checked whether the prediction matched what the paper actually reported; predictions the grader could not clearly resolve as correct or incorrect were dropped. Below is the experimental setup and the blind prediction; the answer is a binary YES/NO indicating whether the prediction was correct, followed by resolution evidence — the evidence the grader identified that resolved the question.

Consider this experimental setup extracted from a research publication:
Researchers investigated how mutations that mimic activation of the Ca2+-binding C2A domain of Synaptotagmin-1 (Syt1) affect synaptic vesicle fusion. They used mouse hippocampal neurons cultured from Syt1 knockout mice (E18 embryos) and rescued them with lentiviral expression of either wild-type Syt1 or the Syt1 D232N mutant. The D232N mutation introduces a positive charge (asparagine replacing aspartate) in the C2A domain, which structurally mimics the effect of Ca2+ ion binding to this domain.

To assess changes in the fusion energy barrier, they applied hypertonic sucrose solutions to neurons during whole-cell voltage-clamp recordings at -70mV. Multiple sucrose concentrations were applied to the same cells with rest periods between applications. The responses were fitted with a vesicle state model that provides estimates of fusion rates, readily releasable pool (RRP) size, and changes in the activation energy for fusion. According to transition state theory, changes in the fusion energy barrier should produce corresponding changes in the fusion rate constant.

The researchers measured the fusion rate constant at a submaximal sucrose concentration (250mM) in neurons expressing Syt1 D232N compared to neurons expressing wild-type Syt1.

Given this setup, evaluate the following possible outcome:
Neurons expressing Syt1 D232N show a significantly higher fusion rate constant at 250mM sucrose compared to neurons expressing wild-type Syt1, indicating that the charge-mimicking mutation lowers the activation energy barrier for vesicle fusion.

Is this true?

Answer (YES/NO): YES